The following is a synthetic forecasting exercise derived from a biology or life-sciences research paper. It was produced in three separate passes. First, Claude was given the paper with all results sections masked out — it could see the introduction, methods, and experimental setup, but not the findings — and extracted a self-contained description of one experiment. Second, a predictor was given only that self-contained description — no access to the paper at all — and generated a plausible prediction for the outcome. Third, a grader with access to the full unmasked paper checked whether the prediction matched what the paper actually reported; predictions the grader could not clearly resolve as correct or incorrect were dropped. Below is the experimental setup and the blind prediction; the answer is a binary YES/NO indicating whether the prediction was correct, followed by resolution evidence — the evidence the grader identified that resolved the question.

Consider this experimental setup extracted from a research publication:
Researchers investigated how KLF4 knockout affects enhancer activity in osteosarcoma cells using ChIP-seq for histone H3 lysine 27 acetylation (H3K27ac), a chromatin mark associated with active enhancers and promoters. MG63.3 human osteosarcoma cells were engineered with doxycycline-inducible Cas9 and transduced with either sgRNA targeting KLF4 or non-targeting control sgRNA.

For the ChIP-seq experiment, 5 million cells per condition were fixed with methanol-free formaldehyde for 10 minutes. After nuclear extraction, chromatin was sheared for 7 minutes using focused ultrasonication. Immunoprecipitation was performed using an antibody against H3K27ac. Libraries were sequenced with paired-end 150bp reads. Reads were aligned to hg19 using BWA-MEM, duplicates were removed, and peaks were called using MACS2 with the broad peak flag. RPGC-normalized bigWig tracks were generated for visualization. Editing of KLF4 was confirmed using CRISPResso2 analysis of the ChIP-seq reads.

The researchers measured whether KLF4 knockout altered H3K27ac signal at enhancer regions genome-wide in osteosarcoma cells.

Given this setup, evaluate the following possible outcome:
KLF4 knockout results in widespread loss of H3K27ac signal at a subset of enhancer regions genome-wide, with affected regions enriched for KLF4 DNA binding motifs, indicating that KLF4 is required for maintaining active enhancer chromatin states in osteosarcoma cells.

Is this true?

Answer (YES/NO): NO